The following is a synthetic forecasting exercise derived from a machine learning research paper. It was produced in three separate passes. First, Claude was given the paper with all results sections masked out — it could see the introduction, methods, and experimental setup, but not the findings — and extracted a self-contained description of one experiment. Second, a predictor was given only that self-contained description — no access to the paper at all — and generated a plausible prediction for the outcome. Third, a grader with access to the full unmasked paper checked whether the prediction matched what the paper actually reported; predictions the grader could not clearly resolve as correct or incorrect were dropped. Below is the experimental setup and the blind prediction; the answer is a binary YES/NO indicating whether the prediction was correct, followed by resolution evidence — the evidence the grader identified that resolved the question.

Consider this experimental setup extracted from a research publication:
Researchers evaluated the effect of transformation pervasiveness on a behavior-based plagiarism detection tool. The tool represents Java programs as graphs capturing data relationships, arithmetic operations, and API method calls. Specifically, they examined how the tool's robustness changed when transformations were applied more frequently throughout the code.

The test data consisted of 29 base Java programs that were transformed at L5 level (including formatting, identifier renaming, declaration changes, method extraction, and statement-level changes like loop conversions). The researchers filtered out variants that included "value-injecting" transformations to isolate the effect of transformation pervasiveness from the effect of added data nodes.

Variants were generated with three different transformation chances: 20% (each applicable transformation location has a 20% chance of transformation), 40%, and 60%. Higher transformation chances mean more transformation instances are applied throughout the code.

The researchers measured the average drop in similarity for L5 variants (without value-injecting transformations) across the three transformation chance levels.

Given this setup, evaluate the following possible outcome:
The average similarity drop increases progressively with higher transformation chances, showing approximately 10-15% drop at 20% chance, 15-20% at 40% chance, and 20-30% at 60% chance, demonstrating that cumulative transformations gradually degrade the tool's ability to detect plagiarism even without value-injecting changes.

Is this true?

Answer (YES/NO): NO